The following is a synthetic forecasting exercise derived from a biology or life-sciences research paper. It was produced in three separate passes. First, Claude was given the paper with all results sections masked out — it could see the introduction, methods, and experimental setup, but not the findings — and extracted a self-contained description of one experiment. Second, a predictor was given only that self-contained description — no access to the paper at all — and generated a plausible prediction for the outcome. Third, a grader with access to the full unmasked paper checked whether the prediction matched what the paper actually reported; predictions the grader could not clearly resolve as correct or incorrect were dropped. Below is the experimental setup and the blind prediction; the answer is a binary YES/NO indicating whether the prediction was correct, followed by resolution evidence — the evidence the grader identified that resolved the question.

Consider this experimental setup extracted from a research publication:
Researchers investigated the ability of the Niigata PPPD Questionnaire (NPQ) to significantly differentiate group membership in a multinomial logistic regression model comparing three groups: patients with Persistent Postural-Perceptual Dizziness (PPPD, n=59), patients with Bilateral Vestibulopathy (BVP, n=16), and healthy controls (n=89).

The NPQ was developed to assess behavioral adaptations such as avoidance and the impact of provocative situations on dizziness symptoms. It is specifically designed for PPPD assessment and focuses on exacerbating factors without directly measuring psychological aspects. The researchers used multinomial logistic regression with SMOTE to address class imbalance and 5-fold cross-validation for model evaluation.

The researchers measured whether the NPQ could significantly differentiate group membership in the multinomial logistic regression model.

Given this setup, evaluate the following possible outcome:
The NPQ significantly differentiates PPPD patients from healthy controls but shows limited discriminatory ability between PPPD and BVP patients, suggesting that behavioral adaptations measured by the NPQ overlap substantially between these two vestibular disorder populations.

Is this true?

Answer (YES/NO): NO